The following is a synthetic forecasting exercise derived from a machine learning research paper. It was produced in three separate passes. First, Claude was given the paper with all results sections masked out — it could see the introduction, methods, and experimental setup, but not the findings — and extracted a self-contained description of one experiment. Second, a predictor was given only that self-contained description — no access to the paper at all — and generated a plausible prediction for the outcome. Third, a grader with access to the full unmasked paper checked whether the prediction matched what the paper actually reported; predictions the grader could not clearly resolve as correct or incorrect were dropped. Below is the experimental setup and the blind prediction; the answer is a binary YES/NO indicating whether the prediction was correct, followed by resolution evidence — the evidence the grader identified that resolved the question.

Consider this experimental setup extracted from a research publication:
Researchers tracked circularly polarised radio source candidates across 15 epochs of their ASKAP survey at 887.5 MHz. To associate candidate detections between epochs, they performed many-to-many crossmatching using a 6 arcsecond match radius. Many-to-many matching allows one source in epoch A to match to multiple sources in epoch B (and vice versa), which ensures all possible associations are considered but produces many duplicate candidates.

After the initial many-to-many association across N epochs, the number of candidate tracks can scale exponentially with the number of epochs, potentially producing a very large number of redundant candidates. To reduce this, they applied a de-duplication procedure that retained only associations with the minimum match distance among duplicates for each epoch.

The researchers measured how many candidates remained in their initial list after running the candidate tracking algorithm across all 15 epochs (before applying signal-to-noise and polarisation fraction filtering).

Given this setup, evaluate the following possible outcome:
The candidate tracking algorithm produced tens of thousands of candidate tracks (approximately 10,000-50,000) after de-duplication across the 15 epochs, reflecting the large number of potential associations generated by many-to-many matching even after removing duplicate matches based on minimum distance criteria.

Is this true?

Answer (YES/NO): NO